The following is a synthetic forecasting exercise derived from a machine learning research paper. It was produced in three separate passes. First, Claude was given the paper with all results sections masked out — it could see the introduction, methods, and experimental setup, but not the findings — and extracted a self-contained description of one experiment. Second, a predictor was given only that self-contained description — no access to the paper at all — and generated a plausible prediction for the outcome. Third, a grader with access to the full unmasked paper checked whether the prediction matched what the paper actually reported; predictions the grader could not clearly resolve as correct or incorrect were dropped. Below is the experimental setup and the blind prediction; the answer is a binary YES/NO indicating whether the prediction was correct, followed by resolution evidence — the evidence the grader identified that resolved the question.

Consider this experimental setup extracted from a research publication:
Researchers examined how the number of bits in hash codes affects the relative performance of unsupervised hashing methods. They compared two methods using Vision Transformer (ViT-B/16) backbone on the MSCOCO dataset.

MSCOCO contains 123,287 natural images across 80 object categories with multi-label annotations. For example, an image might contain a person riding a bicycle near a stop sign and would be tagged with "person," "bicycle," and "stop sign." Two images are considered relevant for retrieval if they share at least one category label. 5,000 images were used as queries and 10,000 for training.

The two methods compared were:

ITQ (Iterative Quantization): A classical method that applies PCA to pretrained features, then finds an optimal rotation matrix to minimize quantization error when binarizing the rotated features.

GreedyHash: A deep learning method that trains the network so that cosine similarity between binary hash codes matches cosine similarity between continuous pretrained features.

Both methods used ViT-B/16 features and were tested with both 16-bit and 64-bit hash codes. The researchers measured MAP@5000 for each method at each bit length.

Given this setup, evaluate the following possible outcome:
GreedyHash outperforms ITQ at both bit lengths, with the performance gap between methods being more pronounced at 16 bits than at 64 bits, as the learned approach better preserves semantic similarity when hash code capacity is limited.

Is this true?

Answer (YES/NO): NO